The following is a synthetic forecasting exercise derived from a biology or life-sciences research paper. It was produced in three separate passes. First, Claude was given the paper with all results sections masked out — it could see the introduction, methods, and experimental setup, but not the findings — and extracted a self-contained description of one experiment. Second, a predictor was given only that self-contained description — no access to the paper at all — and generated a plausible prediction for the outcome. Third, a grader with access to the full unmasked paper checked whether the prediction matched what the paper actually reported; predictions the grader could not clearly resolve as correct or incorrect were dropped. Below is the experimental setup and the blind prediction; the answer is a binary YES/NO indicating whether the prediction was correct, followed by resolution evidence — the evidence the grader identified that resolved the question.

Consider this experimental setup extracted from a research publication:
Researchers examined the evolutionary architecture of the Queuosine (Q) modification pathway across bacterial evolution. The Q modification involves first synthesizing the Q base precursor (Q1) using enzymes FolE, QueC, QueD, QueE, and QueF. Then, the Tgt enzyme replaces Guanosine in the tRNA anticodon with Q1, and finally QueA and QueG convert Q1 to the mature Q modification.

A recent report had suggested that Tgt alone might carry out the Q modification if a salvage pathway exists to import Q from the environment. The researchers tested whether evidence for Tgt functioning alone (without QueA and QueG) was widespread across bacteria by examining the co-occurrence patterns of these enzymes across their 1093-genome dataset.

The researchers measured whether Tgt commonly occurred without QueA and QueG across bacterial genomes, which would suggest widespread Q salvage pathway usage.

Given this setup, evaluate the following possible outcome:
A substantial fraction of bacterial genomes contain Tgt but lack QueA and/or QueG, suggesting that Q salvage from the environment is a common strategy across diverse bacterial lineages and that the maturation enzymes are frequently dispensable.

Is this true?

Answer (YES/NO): NO